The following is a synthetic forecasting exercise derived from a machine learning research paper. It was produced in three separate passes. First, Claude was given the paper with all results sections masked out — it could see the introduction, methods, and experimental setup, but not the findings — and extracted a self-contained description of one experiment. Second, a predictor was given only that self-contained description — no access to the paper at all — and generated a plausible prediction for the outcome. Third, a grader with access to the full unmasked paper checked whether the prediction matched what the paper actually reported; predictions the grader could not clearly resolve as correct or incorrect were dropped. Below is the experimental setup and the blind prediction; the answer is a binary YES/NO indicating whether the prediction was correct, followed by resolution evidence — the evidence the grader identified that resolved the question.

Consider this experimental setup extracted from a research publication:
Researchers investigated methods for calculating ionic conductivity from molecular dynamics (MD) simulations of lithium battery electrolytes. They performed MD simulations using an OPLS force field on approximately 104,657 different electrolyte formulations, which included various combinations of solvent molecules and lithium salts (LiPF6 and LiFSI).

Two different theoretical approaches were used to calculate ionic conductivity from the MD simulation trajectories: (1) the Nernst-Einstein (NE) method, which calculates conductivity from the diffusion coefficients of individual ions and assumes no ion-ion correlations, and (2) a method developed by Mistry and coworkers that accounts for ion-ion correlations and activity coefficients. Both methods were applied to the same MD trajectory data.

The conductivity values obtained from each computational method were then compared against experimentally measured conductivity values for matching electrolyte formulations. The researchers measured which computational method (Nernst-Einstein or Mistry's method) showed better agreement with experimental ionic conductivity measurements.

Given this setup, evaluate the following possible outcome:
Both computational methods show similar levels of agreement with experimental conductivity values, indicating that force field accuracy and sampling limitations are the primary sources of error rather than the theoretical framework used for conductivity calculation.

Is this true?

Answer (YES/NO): NO